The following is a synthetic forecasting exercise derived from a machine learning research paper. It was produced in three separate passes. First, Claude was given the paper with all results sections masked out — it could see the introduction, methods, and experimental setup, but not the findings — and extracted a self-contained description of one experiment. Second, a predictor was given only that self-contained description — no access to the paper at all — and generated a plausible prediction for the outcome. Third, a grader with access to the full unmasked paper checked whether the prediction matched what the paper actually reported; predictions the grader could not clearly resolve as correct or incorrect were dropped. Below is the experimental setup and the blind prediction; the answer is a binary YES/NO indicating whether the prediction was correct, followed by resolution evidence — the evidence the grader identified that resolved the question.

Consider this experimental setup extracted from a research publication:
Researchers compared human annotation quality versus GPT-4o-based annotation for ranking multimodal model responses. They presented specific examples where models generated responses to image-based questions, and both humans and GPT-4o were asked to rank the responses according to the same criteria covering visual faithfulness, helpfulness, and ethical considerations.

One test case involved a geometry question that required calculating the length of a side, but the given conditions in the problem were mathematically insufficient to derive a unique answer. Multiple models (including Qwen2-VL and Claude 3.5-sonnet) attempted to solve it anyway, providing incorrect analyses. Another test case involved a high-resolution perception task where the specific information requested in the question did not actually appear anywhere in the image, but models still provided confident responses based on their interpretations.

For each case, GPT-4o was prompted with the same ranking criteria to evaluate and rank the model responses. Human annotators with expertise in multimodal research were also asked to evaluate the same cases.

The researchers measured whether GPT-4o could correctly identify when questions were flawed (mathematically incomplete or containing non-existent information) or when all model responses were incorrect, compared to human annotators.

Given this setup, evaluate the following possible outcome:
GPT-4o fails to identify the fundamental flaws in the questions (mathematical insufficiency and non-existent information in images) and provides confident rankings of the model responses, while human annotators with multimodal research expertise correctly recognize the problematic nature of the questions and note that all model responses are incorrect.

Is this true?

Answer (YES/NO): YES